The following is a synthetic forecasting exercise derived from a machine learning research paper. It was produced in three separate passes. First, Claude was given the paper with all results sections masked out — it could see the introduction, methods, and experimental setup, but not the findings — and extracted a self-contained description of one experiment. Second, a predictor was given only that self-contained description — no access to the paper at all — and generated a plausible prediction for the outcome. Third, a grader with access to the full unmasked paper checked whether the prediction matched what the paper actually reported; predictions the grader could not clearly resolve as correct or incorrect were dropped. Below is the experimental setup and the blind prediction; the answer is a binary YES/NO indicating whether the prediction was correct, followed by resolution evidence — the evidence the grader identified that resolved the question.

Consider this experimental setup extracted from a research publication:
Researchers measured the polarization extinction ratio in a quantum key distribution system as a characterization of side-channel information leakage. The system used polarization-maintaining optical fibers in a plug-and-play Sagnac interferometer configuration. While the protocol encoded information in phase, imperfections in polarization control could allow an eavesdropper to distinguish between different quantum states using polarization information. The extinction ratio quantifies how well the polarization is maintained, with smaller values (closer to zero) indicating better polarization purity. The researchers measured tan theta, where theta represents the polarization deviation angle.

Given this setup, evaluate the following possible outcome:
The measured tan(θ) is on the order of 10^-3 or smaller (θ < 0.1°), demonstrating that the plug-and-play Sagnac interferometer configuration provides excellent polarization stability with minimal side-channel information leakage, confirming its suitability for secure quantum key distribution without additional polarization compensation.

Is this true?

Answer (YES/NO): NO